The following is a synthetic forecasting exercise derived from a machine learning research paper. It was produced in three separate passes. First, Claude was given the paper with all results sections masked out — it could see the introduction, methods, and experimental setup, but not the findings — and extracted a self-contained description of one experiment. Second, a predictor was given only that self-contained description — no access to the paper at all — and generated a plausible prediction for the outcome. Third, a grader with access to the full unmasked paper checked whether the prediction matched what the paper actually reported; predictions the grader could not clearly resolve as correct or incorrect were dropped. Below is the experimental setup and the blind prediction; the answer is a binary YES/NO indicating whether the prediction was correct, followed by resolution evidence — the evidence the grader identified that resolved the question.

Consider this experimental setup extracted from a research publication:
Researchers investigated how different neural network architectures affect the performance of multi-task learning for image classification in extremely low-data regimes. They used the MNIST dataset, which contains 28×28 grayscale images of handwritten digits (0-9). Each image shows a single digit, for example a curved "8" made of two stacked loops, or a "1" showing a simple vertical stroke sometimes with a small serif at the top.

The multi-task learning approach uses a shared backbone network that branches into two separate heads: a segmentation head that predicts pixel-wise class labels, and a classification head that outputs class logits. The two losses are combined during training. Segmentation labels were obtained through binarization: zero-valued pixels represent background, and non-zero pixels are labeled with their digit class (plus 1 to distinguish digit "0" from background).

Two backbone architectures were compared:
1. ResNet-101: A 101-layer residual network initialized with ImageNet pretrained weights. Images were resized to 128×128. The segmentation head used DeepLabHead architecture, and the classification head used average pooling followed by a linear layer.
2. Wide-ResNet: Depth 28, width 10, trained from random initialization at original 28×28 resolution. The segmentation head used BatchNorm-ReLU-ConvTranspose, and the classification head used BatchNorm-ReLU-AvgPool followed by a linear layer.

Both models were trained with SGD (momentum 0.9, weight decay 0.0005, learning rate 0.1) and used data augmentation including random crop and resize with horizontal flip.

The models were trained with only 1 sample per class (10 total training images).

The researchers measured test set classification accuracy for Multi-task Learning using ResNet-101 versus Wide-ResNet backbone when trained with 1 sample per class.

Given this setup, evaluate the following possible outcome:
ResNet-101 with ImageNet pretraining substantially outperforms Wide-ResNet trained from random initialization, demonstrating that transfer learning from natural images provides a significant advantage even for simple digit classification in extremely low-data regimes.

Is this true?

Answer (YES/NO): YES